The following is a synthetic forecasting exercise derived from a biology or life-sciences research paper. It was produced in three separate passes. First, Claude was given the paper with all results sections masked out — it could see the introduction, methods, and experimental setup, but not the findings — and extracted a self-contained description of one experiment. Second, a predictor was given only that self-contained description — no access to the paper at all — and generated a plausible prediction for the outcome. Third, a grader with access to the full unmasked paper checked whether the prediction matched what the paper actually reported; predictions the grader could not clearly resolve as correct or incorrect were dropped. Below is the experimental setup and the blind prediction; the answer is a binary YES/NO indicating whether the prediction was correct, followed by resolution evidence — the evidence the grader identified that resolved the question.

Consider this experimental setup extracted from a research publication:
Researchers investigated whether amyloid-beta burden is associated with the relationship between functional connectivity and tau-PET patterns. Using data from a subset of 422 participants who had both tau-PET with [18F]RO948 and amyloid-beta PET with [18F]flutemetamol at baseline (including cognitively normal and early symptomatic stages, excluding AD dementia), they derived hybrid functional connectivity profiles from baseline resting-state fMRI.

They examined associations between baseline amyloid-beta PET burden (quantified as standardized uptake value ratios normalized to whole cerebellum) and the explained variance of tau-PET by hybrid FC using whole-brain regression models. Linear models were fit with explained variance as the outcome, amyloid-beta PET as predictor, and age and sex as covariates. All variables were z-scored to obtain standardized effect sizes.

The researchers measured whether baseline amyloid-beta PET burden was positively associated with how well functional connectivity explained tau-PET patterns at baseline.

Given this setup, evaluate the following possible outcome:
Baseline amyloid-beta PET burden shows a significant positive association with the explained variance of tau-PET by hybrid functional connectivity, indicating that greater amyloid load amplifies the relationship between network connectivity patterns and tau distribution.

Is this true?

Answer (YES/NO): NO